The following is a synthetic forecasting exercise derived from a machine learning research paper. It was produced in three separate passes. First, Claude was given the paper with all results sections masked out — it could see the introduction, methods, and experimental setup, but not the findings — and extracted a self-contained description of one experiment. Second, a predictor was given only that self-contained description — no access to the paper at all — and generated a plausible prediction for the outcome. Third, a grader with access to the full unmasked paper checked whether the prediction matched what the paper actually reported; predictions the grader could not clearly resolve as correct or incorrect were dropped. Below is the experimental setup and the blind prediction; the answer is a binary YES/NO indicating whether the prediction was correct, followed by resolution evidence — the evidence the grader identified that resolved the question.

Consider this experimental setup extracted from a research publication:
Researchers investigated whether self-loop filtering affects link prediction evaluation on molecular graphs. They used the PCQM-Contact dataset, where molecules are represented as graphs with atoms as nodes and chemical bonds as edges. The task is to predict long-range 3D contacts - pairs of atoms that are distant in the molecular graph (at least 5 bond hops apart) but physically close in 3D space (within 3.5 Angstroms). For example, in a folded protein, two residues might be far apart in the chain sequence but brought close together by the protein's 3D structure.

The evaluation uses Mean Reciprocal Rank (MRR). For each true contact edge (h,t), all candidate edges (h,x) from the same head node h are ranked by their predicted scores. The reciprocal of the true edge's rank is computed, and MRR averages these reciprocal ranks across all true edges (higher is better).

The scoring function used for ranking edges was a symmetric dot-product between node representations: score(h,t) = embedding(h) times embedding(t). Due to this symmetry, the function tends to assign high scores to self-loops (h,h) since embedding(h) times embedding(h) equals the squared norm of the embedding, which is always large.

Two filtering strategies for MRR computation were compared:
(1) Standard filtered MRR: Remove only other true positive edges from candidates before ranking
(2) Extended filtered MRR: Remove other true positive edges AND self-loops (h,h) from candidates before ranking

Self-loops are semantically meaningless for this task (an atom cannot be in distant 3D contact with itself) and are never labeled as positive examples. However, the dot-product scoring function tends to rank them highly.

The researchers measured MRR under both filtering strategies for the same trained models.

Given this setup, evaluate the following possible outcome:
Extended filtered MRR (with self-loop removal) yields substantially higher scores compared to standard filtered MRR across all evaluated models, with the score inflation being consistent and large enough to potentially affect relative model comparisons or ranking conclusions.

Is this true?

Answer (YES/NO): YES